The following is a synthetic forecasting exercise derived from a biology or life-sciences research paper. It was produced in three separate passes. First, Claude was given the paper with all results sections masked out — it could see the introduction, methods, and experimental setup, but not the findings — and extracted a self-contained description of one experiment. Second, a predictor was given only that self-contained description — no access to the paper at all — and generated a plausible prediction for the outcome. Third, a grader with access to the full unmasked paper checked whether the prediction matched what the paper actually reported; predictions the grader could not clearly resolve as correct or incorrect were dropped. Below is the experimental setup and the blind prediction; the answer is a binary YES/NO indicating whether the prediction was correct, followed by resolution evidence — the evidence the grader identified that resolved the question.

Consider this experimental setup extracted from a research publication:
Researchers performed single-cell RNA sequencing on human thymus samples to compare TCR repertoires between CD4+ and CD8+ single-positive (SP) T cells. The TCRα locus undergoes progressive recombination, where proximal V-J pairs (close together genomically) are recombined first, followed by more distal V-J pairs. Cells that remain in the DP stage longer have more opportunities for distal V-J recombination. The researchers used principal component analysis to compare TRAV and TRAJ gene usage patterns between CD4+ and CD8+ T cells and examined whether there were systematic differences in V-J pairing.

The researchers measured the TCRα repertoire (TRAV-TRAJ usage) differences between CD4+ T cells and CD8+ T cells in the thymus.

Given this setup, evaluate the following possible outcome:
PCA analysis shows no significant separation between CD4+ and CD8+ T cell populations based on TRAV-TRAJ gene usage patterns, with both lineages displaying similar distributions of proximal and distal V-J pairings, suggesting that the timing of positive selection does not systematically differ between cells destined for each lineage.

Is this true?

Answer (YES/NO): NO